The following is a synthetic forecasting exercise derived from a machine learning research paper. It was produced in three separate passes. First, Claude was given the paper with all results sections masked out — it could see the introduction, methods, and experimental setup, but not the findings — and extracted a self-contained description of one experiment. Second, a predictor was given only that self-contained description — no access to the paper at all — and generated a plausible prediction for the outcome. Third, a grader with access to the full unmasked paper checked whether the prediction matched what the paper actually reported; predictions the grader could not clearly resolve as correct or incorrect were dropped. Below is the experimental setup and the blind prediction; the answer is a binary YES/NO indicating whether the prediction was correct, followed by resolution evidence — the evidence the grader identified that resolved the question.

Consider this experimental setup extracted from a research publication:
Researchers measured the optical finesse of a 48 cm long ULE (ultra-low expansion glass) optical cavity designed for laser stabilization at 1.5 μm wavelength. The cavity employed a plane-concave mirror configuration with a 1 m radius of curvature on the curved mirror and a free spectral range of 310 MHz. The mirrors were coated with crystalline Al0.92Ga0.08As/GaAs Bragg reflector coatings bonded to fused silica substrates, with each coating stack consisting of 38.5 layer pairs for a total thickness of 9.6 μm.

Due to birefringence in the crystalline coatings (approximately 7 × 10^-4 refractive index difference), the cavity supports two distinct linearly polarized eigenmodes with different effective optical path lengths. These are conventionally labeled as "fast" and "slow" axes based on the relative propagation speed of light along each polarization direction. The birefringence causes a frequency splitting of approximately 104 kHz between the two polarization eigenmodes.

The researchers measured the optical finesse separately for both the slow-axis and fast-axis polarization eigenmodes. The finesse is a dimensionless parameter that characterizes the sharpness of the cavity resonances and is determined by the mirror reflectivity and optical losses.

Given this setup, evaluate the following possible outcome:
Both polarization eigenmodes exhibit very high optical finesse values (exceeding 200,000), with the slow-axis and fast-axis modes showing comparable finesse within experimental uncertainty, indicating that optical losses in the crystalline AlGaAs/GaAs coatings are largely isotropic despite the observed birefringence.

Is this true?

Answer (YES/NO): NO